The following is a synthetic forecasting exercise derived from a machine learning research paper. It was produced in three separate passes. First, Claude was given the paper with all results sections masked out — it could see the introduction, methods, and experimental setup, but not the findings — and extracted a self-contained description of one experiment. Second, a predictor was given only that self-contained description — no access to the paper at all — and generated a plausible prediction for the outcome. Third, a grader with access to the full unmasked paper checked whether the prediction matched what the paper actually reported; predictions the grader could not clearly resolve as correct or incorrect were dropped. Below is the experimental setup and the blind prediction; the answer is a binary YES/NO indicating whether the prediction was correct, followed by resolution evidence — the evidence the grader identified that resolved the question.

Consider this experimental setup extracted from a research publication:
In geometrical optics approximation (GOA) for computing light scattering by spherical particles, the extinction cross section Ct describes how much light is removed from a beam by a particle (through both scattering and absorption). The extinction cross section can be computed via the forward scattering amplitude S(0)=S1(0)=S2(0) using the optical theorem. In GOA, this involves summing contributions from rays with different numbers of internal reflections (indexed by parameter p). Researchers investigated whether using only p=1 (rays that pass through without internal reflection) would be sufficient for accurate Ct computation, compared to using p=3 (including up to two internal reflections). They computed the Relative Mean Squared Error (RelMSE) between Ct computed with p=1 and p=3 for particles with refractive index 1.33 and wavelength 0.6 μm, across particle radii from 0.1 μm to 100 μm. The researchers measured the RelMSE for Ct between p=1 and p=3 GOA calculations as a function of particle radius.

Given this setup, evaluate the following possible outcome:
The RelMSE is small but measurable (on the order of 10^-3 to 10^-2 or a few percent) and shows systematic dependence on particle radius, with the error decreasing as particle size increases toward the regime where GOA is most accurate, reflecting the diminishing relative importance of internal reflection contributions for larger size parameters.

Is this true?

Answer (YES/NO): NO